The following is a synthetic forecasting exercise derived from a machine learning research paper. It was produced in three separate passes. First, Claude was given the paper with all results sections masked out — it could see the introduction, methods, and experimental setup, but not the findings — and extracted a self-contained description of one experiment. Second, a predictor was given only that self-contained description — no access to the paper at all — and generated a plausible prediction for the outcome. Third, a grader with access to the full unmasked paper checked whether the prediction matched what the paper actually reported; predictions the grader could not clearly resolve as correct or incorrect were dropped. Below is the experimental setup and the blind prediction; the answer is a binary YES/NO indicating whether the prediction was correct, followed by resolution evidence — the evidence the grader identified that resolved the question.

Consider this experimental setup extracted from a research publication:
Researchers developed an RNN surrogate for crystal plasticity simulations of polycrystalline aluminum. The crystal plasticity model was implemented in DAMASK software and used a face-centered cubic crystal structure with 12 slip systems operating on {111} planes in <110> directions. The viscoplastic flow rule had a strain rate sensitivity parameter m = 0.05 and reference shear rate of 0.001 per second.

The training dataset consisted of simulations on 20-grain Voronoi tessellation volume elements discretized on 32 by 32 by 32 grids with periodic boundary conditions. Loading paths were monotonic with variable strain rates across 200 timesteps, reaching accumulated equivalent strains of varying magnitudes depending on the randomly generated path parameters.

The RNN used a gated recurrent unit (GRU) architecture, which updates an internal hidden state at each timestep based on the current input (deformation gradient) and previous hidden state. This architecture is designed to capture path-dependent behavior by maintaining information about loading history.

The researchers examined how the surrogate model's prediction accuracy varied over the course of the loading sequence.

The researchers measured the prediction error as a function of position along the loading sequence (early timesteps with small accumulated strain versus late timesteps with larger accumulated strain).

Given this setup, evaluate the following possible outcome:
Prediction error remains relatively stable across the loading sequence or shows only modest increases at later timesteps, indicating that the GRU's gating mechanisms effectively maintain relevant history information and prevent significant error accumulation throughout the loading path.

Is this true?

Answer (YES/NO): YES